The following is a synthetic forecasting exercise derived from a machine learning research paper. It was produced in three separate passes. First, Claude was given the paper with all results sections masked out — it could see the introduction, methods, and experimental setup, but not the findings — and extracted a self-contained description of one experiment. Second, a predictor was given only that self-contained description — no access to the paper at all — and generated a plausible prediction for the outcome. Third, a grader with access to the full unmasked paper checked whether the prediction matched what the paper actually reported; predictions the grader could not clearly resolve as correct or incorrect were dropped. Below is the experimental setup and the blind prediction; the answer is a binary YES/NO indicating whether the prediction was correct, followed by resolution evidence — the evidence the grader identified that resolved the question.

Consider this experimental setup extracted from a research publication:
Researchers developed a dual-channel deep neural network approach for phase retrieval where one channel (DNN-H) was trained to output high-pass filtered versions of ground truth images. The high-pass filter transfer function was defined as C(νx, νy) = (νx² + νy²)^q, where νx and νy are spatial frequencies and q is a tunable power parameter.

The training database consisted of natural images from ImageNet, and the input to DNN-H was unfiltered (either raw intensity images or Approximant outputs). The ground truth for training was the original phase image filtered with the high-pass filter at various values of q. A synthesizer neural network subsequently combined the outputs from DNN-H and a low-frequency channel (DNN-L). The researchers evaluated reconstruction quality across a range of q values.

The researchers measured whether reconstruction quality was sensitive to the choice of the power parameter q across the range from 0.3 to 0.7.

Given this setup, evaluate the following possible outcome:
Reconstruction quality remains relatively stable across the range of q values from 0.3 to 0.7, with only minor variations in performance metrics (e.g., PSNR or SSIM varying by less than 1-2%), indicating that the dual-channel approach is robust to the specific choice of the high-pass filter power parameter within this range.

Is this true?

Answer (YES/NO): YES